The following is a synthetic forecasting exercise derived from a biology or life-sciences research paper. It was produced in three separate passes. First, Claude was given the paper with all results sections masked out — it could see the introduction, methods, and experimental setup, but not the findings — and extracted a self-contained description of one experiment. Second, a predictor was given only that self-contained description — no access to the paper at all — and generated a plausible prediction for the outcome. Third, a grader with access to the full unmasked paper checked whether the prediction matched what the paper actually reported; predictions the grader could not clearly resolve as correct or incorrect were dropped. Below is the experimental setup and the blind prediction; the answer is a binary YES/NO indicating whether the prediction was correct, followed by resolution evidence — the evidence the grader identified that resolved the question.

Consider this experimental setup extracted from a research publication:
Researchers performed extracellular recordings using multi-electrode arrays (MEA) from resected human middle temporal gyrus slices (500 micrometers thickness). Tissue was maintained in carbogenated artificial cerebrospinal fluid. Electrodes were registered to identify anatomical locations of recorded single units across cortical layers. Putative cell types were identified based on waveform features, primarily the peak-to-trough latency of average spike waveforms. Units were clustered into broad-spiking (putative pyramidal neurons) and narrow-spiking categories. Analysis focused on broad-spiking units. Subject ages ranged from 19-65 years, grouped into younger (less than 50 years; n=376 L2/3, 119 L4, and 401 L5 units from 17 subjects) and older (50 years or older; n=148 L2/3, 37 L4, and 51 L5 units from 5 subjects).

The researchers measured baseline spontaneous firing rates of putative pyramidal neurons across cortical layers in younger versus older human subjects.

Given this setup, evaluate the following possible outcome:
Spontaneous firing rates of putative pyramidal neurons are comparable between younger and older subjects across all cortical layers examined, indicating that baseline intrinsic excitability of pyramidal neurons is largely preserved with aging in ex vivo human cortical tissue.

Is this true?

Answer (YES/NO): NO